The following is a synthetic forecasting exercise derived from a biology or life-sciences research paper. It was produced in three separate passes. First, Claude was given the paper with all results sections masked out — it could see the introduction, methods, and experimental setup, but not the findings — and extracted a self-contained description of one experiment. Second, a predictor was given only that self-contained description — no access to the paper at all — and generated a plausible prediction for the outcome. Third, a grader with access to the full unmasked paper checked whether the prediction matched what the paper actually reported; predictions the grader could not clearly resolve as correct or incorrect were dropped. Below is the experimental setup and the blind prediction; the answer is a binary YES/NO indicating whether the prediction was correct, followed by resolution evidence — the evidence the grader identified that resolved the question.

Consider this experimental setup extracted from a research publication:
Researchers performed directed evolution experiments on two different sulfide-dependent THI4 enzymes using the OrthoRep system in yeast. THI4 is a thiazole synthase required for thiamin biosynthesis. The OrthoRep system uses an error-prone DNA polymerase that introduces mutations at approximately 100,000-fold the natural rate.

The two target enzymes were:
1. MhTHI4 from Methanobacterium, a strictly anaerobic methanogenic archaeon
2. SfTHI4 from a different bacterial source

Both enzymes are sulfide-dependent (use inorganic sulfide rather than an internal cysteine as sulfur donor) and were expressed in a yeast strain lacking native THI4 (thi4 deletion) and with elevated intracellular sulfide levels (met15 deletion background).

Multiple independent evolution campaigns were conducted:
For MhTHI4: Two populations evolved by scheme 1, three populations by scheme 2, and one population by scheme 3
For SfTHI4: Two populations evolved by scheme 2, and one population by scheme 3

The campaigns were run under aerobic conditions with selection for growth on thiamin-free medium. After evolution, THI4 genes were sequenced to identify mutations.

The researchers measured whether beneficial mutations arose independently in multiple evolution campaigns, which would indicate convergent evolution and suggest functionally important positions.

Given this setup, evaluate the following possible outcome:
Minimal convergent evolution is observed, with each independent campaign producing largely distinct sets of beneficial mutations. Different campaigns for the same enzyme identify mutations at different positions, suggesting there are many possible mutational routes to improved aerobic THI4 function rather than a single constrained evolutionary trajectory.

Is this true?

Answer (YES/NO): NO